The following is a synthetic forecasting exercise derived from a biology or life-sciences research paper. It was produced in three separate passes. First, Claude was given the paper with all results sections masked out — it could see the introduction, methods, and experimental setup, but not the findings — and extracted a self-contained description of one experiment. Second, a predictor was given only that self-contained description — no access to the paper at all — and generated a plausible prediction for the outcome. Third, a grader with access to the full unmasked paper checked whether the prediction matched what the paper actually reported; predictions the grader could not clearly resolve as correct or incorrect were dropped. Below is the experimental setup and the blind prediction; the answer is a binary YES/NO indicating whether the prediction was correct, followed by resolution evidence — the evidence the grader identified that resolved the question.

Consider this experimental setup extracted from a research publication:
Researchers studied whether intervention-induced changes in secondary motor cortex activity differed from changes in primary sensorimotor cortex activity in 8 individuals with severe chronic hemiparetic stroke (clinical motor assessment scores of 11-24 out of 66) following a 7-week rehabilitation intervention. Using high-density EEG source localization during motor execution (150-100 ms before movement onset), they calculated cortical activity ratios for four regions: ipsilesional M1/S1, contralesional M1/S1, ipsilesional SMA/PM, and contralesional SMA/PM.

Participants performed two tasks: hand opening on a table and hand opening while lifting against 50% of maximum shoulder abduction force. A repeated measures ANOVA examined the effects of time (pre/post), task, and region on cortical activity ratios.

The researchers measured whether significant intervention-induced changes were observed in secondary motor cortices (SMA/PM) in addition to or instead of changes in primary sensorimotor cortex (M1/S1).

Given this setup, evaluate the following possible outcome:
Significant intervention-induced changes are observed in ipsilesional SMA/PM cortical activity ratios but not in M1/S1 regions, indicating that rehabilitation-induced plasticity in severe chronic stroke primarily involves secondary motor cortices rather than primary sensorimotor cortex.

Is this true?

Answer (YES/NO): NO